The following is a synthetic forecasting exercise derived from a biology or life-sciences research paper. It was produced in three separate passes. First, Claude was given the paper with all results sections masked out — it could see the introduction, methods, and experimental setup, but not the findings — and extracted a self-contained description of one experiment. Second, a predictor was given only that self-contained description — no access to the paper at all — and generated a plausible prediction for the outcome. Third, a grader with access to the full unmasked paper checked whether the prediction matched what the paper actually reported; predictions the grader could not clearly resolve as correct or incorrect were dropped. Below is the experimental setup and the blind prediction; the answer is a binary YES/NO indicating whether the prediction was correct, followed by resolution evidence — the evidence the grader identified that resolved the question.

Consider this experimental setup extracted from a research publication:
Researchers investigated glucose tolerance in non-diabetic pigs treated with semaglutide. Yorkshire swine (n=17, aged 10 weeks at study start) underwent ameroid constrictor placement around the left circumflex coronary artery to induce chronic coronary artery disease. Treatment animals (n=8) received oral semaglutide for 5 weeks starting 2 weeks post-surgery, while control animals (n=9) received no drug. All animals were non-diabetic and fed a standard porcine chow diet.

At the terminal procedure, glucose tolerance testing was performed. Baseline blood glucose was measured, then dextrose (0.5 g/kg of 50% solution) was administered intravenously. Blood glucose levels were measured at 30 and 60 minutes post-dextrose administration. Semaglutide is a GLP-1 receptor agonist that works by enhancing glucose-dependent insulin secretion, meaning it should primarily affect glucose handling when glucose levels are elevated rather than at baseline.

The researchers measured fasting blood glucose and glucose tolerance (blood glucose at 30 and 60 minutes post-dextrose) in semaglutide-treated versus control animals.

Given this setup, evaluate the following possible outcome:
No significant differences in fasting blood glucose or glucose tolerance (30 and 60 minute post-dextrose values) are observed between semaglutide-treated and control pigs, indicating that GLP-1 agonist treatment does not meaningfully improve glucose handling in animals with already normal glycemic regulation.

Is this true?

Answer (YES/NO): NO